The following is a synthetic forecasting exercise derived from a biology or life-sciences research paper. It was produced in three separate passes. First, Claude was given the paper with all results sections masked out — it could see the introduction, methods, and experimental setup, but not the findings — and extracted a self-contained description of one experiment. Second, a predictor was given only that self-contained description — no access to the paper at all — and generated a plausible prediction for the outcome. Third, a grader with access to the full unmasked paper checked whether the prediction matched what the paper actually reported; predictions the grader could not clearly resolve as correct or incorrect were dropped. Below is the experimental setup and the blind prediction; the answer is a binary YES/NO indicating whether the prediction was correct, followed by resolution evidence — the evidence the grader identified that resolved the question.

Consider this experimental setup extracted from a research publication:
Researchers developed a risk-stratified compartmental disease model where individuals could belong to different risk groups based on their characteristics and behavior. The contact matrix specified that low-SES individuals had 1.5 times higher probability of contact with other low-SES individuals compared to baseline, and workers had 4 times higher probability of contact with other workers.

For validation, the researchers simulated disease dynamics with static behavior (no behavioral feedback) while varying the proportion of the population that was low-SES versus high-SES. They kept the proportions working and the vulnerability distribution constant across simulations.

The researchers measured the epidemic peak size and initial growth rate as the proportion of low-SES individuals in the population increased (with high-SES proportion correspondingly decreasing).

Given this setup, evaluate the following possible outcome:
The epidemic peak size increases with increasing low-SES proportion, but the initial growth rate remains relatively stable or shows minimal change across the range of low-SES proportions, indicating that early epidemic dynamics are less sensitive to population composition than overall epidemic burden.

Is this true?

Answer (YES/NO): NO